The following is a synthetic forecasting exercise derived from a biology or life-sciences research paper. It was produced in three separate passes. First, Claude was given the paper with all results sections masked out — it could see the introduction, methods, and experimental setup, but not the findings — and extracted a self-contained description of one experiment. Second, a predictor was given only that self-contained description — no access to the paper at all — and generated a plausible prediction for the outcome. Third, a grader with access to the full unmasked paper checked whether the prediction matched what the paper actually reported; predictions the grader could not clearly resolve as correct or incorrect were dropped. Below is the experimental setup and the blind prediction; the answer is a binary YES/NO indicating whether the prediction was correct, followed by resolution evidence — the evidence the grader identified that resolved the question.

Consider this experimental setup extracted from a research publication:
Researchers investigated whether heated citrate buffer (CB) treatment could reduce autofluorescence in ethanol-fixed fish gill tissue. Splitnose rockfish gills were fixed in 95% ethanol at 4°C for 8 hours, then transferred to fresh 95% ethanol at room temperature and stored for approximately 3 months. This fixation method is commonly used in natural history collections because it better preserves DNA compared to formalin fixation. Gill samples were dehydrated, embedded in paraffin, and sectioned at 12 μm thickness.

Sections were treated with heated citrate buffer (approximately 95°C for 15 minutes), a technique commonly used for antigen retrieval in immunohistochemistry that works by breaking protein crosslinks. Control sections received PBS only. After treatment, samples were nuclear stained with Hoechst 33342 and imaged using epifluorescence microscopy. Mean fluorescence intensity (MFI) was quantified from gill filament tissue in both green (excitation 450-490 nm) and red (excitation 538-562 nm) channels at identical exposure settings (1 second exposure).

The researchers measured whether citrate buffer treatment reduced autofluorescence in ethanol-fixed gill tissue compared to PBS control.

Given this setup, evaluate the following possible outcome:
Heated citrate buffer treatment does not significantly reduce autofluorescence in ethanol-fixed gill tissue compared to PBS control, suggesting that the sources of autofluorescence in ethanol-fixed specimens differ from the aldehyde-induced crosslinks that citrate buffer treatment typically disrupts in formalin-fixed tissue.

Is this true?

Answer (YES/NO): YES